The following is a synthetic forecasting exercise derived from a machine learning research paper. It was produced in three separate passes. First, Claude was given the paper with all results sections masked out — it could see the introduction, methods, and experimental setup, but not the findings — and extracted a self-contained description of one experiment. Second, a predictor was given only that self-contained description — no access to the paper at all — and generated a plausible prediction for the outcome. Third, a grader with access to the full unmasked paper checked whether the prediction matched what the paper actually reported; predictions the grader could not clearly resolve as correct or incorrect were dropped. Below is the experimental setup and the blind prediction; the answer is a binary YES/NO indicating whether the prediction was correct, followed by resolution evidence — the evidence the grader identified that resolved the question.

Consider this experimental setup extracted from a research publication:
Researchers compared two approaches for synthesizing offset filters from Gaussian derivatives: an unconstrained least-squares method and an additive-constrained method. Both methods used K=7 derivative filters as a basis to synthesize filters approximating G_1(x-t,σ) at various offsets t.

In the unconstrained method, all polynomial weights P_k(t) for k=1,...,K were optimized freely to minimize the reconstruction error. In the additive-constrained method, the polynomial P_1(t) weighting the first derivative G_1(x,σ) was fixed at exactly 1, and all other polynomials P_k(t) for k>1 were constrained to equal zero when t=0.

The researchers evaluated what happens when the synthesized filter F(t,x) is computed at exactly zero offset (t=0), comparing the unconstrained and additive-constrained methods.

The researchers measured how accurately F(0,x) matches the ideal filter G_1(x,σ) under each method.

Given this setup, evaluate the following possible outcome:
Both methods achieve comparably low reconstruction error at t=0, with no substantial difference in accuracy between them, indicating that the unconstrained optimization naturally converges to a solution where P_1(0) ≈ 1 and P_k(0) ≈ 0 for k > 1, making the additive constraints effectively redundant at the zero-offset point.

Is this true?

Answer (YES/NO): NO